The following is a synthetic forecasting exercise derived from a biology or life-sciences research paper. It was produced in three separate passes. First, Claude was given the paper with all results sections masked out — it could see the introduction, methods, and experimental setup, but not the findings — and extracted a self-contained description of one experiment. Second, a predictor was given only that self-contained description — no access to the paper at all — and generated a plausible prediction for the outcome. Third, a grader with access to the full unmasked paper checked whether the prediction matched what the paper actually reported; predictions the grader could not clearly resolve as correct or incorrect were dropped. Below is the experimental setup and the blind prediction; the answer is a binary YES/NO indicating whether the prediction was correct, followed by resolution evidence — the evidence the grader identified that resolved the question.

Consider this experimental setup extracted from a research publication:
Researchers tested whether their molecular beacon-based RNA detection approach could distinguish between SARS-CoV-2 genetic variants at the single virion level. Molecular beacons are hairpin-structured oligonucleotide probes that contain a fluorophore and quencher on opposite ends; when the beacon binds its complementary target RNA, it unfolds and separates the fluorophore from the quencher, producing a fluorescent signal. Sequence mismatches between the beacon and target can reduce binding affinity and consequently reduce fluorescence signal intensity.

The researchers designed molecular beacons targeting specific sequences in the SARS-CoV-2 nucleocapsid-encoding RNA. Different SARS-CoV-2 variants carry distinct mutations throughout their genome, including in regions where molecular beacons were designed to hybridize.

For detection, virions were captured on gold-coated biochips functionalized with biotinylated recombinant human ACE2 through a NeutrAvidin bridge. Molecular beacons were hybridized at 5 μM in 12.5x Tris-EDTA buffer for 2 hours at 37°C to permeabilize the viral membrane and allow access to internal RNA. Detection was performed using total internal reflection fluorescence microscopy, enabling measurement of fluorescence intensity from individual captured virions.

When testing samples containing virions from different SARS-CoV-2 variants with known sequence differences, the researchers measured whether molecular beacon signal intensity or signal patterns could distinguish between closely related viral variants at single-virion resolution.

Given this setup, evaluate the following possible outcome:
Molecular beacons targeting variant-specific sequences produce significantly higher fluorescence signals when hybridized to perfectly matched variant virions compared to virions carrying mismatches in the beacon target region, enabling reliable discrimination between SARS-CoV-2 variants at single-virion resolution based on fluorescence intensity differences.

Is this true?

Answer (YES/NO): YES